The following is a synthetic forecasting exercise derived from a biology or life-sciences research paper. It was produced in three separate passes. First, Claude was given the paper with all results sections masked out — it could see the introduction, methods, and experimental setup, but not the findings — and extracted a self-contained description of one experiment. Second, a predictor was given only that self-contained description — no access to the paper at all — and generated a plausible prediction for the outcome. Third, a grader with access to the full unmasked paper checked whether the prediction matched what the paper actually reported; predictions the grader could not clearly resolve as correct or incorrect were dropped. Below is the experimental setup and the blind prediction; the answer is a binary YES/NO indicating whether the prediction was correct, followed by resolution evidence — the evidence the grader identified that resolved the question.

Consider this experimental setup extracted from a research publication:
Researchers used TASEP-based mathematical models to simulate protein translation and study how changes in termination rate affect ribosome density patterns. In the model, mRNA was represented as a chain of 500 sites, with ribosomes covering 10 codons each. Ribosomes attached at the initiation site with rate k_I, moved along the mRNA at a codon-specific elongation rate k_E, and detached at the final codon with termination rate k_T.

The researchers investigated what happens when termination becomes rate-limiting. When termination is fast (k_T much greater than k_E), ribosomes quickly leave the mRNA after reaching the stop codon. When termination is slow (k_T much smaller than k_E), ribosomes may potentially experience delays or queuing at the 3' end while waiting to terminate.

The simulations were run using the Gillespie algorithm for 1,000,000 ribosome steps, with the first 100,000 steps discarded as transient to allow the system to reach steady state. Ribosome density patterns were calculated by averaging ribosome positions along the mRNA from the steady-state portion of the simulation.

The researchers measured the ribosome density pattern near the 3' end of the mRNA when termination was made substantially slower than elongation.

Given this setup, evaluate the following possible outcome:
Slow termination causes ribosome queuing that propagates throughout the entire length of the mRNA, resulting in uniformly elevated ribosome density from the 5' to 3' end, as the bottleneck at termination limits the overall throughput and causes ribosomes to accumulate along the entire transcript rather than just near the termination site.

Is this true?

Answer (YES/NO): NO